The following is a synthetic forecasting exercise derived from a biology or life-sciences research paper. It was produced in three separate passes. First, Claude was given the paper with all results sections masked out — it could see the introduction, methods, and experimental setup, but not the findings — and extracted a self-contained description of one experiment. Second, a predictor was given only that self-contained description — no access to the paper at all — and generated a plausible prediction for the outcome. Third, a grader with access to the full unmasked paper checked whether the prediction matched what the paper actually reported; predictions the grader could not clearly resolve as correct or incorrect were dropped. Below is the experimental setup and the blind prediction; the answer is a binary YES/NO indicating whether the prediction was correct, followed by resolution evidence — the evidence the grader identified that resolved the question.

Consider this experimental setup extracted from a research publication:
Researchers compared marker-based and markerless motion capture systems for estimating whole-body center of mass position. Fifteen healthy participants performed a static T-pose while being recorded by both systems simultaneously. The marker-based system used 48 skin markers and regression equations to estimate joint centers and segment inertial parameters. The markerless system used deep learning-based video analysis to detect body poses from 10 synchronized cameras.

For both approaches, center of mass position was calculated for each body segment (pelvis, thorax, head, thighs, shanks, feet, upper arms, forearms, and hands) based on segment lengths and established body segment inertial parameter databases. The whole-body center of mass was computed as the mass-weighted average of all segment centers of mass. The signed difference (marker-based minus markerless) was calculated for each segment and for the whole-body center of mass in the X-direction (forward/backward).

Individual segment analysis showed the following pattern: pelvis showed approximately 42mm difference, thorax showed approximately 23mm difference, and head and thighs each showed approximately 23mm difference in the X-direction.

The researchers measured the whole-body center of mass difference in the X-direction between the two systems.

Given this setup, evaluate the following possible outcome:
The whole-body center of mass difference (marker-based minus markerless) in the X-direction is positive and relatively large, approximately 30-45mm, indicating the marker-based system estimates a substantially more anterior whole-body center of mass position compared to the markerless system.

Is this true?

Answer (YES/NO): NO